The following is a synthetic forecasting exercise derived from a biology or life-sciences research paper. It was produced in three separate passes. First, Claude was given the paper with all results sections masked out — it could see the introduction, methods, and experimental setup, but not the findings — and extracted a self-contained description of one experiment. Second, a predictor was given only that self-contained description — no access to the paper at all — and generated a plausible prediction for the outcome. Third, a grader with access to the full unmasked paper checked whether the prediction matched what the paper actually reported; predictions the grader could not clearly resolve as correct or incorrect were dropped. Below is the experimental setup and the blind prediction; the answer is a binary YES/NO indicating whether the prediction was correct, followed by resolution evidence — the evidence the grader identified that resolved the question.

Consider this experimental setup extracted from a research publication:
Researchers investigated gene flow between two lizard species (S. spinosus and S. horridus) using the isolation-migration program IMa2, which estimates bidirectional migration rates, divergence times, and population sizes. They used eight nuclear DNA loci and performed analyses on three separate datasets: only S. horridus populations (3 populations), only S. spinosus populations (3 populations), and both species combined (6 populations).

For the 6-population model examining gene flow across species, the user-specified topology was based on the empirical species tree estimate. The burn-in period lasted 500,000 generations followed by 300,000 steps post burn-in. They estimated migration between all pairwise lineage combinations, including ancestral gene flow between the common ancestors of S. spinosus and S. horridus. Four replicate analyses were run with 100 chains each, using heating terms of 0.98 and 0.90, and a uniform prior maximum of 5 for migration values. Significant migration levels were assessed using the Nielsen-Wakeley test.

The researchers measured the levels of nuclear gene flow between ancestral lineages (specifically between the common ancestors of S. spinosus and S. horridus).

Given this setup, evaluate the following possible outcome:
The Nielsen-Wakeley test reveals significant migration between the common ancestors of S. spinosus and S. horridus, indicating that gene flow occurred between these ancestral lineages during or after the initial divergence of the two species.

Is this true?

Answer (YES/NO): NO